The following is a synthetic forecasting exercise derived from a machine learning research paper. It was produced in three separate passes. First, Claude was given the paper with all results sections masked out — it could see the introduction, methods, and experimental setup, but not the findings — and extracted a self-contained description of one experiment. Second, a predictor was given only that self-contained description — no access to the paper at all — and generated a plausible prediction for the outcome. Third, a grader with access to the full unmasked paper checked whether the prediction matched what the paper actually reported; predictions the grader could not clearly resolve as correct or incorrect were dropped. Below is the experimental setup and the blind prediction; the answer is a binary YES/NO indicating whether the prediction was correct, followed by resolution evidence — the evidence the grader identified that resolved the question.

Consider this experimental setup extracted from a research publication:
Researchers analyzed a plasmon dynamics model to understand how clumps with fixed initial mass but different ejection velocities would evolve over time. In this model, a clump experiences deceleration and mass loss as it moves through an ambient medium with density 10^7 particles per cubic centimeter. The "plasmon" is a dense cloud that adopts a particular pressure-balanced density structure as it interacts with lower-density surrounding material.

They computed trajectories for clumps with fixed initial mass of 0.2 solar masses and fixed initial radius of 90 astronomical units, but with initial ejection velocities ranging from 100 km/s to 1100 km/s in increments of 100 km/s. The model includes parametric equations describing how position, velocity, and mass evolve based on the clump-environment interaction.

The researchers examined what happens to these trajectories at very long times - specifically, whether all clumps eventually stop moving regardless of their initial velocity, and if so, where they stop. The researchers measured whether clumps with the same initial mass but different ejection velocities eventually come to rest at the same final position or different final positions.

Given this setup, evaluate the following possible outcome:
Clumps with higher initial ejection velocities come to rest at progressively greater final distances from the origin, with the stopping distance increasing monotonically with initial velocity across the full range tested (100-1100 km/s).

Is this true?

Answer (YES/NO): NO